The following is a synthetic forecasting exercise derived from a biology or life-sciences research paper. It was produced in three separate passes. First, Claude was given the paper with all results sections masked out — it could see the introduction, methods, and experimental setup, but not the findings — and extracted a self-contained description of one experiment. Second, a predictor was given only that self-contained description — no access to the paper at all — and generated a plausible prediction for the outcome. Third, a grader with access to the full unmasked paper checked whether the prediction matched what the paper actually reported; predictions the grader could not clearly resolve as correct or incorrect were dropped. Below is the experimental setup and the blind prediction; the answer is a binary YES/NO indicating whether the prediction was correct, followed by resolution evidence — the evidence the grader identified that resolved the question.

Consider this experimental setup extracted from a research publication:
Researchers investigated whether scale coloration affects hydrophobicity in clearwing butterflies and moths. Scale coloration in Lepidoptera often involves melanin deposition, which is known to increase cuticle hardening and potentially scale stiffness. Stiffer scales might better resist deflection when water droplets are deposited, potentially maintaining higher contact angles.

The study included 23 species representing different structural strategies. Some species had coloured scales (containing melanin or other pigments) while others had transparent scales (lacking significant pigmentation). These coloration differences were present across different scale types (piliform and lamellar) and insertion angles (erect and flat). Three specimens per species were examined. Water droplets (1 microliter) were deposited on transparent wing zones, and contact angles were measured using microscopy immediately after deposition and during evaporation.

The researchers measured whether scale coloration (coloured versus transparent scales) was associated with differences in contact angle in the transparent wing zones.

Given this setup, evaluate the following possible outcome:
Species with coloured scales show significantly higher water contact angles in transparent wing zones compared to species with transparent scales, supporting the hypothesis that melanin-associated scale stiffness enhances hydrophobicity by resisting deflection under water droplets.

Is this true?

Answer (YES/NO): NO